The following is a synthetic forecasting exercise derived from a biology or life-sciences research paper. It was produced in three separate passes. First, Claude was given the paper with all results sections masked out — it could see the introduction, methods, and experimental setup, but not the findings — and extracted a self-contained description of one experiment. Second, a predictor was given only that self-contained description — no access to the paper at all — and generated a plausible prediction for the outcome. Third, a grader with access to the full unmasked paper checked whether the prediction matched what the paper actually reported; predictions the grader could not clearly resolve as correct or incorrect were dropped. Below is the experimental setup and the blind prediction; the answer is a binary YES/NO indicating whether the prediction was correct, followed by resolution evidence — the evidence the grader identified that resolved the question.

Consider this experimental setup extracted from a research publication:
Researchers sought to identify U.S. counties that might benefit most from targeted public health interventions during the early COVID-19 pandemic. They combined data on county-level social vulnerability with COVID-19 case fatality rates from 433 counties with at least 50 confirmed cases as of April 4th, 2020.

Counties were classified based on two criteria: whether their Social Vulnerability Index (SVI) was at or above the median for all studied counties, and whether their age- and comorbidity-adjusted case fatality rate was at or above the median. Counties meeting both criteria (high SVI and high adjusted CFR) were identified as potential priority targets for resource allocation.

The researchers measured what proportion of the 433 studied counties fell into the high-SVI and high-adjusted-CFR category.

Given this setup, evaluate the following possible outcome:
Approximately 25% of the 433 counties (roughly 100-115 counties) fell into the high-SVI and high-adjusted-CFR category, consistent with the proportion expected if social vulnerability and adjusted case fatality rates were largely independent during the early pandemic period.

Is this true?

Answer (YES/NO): NO